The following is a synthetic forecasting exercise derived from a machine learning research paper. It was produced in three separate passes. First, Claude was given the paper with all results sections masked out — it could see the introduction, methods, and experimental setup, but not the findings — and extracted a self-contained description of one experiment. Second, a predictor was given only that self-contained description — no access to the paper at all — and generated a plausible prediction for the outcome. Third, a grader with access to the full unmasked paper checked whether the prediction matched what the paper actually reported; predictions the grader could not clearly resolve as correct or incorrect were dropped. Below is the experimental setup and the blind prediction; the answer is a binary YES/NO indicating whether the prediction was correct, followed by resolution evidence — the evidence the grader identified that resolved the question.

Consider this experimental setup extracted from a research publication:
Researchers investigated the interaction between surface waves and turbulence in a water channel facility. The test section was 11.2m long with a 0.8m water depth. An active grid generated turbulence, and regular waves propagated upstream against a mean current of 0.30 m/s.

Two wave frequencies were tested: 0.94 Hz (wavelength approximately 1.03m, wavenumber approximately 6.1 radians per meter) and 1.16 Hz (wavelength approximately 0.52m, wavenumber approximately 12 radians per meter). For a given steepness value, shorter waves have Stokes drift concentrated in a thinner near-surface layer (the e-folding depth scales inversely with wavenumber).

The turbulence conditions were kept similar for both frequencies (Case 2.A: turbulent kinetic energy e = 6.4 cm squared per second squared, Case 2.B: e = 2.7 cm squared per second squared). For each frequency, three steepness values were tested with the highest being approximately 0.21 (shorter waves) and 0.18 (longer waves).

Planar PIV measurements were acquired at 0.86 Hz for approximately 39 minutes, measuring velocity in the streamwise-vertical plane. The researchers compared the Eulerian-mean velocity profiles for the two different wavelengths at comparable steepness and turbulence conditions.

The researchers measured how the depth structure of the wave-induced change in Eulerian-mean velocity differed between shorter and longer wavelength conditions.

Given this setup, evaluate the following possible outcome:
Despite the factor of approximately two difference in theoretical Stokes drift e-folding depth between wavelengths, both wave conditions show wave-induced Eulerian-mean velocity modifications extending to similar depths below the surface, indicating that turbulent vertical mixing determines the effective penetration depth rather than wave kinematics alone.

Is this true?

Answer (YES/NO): NO